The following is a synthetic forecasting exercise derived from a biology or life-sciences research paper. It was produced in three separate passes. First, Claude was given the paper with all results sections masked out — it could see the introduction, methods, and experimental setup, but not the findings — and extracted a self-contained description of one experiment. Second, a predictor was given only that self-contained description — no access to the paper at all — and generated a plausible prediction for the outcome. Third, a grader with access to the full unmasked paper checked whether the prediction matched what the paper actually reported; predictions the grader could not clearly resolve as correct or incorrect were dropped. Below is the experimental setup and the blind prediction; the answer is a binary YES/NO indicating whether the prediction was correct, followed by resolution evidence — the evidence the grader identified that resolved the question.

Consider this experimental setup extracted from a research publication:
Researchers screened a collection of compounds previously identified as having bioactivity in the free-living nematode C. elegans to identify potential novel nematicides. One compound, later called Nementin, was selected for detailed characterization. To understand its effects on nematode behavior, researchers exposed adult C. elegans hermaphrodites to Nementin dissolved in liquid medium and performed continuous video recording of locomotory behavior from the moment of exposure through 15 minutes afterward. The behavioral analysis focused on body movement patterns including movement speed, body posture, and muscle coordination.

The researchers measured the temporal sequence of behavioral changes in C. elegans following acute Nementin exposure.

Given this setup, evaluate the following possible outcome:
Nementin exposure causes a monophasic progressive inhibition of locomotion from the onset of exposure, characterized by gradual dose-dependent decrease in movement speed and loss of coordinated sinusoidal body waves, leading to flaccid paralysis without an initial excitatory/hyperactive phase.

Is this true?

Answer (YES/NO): NO